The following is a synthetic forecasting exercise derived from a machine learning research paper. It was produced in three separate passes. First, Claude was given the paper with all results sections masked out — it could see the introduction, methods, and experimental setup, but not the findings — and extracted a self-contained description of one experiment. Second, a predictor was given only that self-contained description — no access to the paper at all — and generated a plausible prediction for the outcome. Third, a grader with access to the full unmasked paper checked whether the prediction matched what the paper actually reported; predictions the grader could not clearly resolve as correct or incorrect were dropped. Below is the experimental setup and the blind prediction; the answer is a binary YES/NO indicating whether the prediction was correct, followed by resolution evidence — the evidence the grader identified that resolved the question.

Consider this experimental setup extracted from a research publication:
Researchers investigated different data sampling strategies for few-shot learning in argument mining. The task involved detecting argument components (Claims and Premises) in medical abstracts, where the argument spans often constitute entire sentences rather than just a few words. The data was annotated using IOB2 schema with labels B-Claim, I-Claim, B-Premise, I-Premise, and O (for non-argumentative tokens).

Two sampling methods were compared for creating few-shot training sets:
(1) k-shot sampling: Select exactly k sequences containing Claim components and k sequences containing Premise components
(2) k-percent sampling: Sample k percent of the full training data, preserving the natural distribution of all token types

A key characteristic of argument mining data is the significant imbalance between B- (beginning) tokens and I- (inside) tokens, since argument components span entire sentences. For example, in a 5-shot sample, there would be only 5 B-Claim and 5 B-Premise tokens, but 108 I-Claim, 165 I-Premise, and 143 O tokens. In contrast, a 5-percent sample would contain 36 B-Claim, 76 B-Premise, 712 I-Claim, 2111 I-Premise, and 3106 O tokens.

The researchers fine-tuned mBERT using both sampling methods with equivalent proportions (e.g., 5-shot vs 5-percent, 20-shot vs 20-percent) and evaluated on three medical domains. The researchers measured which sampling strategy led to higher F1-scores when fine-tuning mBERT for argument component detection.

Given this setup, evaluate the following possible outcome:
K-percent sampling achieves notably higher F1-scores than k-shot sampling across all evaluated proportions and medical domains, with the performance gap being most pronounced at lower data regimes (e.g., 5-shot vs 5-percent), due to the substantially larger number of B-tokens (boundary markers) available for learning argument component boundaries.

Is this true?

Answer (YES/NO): NO